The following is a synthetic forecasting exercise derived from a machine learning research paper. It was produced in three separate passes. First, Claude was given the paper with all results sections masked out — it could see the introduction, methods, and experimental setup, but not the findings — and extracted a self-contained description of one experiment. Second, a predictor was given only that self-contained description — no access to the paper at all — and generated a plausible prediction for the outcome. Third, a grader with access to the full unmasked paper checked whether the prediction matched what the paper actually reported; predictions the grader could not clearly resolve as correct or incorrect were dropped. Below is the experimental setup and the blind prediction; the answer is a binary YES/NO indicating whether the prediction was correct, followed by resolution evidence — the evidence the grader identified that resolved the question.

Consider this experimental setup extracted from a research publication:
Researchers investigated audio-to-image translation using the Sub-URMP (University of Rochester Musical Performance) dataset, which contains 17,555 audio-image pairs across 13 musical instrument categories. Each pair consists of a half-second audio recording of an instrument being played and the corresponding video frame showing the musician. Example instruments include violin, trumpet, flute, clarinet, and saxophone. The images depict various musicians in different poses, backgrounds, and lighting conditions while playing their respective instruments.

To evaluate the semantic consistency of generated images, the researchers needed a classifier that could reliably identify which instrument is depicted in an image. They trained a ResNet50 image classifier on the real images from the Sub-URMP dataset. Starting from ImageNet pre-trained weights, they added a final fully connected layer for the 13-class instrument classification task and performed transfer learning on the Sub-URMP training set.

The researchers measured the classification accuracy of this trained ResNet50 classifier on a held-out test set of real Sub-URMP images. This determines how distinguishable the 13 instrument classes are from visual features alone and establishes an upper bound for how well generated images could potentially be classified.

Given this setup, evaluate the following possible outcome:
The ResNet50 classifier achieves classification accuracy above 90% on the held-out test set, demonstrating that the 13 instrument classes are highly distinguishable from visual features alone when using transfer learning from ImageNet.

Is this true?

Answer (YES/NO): YES